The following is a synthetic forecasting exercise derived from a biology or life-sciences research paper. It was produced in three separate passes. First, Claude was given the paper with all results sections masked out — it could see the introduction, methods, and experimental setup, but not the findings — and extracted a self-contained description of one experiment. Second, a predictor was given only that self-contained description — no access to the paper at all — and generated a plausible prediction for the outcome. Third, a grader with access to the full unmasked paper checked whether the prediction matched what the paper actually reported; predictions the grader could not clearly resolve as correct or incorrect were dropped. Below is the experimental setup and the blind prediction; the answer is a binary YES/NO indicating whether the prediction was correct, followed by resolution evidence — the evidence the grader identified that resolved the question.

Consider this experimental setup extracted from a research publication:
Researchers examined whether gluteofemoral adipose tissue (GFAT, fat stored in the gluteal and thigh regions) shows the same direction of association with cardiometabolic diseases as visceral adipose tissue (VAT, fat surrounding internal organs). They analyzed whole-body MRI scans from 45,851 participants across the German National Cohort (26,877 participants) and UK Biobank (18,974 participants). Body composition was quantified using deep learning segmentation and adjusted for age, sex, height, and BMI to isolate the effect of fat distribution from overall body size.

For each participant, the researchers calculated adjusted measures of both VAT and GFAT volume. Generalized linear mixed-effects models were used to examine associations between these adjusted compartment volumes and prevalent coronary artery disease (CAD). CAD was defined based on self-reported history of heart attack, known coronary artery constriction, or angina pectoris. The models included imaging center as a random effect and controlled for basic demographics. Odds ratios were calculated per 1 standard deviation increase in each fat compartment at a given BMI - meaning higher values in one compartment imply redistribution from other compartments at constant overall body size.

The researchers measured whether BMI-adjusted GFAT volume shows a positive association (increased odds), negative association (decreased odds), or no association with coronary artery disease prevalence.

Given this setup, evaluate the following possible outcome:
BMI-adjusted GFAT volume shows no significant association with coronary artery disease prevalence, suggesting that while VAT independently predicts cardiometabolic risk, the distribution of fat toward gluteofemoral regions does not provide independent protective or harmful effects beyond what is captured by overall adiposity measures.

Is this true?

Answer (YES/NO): NO